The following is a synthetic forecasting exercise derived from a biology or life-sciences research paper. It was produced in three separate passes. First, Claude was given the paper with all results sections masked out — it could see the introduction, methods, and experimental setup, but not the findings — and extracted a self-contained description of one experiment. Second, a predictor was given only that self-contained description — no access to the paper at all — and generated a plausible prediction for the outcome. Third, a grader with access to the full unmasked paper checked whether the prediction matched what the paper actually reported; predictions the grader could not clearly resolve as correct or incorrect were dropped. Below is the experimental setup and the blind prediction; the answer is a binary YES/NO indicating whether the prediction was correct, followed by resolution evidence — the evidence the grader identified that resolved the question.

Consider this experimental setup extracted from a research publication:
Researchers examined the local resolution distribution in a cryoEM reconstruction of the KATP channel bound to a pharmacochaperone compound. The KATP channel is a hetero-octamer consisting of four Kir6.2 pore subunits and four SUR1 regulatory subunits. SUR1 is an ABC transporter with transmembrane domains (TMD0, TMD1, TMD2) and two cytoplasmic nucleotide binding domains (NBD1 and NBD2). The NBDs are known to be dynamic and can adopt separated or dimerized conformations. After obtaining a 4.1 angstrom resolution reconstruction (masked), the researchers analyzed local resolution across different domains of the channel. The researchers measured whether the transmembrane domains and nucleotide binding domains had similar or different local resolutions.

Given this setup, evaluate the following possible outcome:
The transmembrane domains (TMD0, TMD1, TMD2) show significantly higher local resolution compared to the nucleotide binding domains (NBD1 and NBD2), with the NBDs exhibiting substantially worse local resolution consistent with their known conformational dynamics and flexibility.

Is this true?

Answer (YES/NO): YES